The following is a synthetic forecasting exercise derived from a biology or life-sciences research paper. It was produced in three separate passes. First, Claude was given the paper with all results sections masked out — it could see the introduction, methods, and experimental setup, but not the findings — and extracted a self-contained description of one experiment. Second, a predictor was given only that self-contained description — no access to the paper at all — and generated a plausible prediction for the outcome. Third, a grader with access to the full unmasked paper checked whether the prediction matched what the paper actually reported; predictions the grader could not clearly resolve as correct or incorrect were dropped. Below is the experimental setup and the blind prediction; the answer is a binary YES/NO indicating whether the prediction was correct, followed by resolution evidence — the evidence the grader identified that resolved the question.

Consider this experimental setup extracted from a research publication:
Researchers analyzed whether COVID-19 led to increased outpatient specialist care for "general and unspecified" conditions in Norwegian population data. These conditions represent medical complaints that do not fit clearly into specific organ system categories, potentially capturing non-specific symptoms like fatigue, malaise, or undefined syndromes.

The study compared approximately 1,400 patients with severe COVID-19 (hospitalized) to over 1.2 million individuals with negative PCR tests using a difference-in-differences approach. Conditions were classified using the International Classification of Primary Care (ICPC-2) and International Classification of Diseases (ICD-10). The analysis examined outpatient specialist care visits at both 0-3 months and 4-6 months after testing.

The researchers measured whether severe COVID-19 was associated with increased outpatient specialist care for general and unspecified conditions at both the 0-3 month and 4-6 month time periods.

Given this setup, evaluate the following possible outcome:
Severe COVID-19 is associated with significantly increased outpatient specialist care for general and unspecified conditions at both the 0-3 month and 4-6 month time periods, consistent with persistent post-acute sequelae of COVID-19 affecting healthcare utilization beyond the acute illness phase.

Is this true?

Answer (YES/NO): YES